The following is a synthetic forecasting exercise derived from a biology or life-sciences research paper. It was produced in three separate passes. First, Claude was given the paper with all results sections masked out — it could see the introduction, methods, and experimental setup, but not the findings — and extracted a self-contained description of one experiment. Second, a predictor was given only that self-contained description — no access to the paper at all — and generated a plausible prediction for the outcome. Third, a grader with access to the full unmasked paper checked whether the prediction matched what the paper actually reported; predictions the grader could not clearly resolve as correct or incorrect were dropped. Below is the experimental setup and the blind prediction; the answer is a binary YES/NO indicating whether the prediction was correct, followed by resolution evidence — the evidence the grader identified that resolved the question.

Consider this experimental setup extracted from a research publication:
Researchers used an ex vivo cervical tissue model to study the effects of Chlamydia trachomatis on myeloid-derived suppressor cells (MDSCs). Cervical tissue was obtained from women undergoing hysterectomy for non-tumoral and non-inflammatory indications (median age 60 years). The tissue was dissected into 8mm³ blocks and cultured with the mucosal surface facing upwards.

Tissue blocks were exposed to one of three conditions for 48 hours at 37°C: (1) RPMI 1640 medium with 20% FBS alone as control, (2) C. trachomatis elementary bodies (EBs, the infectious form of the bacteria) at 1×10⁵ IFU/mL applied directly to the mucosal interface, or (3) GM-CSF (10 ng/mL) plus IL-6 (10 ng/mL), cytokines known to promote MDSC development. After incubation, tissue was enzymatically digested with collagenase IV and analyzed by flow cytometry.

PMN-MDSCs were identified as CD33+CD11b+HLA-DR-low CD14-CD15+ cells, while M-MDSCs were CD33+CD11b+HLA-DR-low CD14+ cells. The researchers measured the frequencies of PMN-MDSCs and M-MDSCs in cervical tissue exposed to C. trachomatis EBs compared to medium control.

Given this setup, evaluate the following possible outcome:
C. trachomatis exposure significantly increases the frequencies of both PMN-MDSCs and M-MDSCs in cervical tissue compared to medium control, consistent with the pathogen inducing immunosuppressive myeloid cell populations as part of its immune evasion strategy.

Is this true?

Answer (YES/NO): NO